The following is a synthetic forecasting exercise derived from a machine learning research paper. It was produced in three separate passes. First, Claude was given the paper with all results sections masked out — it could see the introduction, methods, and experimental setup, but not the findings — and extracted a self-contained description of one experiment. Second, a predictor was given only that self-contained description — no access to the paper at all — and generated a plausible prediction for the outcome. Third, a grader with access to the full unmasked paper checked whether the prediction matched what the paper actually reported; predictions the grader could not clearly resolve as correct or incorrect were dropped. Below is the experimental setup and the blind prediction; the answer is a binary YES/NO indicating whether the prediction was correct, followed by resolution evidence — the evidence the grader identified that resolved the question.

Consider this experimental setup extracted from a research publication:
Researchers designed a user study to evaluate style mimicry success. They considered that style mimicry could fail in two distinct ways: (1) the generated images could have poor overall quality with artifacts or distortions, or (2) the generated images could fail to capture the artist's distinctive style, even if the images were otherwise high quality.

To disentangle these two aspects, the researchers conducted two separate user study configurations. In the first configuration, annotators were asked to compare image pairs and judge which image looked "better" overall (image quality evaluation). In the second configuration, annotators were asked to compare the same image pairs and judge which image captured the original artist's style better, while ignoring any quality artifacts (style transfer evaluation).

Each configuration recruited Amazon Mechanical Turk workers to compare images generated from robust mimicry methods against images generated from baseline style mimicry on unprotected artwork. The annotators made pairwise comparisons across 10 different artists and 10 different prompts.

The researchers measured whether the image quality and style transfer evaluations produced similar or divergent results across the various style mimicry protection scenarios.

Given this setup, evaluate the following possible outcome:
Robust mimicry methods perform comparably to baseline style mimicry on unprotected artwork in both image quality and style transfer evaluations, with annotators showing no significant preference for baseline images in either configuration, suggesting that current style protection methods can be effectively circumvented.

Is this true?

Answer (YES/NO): YES